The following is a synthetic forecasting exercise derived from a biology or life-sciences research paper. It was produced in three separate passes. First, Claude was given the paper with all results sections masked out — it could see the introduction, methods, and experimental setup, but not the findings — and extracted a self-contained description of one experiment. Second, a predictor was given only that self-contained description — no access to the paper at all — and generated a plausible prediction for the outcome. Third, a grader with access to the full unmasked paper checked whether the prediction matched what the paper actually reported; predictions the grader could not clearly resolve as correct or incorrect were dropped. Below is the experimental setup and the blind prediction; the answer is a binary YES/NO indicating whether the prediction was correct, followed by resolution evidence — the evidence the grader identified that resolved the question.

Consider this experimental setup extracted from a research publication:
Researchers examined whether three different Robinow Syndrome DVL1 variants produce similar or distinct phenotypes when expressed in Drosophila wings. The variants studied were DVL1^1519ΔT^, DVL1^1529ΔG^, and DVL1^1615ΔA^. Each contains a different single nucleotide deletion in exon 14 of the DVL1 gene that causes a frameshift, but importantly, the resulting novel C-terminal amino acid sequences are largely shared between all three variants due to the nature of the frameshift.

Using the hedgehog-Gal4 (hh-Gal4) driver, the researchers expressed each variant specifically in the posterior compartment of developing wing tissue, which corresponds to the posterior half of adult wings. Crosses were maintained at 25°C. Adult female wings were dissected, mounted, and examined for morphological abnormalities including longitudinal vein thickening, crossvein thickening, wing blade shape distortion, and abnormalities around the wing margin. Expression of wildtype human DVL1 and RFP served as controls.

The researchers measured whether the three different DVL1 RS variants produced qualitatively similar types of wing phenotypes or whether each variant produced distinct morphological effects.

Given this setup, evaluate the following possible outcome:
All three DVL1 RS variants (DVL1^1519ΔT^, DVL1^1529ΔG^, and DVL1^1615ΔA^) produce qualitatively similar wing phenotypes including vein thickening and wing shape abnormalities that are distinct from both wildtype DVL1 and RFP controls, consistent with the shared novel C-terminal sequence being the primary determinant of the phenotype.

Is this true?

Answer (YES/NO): YES